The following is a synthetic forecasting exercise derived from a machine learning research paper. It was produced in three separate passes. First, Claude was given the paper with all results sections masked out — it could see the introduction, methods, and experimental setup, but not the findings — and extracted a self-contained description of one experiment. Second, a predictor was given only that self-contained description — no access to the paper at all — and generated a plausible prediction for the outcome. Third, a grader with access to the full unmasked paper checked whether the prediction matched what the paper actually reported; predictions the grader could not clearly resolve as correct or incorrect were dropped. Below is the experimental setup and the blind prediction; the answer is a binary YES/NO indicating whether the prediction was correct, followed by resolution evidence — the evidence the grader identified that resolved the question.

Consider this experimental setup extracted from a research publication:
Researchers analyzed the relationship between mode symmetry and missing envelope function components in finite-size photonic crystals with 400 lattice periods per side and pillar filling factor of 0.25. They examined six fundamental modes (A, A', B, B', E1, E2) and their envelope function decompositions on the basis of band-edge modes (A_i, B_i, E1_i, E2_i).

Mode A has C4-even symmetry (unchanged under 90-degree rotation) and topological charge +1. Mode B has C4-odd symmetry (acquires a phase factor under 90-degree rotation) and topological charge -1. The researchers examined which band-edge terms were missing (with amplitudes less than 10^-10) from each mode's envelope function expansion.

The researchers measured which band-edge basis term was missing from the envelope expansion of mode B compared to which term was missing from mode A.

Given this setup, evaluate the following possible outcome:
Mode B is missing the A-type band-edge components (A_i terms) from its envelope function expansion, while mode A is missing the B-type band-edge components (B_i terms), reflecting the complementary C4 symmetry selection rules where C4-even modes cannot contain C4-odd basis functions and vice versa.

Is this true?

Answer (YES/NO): YES